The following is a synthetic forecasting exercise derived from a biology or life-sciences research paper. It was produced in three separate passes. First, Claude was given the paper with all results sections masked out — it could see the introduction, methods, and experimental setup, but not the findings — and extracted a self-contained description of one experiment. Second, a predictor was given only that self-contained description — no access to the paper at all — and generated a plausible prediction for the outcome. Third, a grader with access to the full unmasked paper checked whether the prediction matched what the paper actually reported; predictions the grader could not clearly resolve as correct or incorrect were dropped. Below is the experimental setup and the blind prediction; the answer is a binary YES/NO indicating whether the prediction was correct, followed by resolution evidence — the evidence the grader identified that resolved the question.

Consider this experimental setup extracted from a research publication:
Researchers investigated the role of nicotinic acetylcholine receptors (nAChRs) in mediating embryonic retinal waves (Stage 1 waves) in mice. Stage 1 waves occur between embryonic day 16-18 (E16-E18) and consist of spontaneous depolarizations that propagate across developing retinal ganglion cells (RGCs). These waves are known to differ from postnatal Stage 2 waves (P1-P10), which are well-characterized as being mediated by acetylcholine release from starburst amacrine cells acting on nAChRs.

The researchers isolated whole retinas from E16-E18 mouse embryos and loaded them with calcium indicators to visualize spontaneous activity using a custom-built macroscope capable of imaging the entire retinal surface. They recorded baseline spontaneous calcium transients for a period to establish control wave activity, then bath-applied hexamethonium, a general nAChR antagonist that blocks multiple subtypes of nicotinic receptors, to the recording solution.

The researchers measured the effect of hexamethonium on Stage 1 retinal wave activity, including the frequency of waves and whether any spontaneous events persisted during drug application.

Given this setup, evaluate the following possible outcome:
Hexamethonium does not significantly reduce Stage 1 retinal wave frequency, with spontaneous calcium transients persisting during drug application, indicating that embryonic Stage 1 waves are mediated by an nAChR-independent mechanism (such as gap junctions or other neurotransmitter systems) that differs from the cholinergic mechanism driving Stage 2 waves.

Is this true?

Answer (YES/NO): NO